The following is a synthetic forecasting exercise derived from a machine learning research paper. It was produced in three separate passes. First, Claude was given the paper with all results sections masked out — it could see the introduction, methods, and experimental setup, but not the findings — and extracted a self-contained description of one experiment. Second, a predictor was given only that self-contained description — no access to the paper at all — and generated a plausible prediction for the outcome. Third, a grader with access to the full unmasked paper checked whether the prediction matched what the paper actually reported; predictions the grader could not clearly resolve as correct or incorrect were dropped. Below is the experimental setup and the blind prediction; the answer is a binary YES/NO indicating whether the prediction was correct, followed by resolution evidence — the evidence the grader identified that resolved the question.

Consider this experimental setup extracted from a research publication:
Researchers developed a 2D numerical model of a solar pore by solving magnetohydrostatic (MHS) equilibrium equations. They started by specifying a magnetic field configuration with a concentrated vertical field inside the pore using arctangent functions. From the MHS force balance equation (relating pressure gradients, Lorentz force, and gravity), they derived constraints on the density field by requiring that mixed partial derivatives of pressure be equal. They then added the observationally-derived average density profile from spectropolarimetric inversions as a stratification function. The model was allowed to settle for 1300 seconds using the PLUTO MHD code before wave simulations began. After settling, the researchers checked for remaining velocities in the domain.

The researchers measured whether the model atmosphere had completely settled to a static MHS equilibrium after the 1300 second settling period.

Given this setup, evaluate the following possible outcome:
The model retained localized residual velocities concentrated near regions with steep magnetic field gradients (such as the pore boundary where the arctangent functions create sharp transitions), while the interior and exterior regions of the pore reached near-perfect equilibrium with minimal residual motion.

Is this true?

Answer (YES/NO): NO